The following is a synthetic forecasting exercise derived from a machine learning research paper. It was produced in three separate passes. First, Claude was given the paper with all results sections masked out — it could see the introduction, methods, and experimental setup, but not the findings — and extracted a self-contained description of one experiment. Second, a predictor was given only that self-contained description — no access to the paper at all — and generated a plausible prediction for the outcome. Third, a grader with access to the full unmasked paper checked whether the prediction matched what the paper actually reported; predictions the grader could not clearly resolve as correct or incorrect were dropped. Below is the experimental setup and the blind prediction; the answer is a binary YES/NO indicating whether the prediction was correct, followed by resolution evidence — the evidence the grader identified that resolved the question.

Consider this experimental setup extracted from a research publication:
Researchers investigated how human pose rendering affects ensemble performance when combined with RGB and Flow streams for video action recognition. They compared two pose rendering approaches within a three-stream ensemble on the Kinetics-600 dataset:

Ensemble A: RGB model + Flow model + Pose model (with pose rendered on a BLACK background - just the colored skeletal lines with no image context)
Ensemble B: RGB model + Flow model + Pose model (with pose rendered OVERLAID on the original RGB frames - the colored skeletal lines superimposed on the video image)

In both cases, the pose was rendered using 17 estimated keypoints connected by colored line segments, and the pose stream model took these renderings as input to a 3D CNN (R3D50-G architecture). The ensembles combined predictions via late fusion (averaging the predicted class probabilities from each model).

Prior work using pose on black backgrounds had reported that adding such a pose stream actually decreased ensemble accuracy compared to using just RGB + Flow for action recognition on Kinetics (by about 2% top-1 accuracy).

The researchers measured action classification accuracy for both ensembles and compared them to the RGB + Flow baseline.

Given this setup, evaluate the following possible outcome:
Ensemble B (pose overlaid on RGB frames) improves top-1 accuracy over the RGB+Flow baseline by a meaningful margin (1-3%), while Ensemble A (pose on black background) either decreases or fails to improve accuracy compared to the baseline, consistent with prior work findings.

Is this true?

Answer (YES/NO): NO